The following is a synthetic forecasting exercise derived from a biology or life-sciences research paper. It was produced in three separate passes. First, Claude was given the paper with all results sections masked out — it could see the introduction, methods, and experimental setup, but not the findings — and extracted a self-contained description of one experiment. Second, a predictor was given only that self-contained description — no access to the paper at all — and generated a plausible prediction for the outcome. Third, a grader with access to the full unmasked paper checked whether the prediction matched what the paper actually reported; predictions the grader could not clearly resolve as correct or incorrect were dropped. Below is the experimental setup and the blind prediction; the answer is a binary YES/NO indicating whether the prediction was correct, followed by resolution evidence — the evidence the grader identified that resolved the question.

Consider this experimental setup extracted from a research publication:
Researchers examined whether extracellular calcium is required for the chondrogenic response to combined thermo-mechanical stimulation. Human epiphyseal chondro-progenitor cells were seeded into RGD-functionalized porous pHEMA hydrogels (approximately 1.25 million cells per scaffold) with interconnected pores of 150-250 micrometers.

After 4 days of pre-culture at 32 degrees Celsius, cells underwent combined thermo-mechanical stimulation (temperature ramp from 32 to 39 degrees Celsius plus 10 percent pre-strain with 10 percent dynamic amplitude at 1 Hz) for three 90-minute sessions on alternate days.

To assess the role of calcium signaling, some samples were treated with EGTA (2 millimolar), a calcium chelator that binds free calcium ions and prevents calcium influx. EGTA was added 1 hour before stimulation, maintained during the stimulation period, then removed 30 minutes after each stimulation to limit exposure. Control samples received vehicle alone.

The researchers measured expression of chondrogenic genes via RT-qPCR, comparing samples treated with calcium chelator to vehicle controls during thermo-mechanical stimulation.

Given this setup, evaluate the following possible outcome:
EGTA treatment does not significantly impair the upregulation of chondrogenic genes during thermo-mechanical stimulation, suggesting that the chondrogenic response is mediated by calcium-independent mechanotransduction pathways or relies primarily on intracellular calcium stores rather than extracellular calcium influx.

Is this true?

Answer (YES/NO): NO